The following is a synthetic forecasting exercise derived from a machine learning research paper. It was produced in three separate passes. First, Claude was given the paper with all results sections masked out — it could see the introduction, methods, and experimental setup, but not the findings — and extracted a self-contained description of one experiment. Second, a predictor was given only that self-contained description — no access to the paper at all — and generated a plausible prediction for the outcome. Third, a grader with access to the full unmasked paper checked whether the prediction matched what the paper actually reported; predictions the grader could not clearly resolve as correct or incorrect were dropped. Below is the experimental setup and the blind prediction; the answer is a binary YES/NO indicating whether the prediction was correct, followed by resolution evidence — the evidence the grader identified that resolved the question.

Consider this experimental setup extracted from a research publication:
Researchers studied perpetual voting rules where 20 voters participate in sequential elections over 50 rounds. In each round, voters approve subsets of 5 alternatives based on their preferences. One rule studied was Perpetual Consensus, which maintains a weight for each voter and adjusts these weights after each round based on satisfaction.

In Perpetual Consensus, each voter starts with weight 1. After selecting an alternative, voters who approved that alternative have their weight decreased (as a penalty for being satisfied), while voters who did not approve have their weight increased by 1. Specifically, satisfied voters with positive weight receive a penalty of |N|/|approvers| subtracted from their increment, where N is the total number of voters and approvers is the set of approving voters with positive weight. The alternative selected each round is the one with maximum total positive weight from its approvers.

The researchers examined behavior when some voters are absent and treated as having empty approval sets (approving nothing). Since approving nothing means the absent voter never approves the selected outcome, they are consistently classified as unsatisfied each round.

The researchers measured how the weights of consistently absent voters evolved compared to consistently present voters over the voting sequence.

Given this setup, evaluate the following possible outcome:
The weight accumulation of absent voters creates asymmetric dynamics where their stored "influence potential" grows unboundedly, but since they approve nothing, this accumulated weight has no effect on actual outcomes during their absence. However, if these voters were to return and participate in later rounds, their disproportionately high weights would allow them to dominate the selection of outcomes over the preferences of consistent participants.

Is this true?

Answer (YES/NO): YES